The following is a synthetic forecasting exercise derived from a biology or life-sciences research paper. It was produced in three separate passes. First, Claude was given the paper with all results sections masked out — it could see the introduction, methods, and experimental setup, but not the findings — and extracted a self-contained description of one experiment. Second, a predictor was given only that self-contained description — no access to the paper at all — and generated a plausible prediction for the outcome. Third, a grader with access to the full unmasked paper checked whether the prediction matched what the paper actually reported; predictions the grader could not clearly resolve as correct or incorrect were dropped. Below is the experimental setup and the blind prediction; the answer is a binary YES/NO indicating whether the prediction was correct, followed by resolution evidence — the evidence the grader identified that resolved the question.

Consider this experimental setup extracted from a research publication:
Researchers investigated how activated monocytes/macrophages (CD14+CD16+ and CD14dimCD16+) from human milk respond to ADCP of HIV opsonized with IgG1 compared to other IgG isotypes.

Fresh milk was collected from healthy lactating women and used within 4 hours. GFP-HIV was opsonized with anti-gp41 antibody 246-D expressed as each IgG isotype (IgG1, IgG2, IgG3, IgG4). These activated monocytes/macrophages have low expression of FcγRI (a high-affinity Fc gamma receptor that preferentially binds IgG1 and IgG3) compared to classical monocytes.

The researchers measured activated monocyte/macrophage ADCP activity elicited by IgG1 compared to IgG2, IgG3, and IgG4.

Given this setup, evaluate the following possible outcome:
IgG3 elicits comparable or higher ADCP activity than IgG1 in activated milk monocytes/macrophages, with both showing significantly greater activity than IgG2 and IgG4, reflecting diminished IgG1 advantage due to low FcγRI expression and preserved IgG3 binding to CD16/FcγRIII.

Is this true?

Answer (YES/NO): NO